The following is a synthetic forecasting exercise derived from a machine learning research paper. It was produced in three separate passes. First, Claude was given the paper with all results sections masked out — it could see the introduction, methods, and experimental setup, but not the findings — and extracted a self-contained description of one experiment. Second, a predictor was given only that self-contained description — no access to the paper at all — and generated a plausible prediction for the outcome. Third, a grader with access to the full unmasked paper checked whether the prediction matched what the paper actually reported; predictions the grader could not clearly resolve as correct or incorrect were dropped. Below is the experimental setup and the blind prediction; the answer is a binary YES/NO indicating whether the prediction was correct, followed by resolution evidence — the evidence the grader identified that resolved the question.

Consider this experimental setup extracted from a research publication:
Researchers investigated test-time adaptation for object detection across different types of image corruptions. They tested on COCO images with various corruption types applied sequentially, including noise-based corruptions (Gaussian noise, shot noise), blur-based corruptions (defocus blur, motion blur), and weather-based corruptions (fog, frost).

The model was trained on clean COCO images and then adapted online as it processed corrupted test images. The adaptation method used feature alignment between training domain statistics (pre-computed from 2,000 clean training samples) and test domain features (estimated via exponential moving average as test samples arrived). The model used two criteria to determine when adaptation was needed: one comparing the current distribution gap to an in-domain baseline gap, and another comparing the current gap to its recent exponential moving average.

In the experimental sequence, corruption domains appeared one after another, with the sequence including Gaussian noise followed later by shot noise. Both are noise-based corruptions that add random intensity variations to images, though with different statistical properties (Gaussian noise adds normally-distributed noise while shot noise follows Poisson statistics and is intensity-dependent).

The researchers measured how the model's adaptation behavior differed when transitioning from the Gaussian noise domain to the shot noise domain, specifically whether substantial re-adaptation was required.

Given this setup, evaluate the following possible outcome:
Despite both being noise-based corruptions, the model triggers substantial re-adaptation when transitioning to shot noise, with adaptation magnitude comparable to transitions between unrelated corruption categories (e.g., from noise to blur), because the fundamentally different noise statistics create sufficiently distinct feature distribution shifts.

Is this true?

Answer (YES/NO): NO